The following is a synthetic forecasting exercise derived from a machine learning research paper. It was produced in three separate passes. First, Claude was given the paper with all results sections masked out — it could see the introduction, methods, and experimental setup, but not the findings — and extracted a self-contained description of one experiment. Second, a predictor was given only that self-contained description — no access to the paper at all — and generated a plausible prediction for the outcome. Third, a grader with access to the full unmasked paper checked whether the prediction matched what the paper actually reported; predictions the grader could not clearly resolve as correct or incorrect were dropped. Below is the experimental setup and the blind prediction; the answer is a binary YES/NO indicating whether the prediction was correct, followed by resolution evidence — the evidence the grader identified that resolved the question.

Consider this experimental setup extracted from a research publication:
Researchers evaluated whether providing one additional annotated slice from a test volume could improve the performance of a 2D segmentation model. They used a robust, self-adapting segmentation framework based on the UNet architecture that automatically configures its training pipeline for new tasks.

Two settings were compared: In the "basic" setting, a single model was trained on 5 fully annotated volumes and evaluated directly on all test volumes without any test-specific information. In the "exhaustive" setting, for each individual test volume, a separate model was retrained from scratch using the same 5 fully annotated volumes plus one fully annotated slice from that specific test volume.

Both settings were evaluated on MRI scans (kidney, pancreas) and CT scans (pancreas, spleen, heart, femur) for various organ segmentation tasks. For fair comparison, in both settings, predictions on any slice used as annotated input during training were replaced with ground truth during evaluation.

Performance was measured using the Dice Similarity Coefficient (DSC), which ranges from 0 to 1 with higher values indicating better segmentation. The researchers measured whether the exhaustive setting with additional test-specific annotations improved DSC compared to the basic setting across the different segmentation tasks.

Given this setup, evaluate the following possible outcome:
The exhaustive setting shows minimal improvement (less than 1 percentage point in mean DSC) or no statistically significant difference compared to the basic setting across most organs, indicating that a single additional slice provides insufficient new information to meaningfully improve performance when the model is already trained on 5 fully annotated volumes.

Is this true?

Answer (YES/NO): NO